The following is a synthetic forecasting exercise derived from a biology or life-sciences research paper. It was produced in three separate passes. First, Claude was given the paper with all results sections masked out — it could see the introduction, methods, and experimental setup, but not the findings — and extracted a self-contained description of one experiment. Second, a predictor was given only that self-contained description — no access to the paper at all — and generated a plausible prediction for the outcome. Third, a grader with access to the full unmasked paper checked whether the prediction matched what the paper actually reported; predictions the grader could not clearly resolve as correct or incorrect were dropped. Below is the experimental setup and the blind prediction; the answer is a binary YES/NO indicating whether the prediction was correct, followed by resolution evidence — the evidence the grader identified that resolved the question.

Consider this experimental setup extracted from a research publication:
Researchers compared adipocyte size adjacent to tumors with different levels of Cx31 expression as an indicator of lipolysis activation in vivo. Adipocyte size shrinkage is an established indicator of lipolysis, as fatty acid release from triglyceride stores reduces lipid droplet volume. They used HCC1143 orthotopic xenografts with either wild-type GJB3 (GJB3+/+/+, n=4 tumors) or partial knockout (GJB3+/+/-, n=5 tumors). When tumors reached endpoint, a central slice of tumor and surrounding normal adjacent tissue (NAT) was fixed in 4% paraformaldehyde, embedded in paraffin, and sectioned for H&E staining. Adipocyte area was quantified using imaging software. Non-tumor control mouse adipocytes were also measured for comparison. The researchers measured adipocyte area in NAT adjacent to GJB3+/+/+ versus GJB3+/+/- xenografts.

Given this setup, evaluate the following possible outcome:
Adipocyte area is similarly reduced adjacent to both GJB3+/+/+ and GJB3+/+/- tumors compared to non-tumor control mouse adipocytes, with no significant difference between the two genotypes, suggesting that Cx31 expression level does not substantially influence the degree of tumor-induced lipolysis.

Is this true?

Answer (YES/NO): NO